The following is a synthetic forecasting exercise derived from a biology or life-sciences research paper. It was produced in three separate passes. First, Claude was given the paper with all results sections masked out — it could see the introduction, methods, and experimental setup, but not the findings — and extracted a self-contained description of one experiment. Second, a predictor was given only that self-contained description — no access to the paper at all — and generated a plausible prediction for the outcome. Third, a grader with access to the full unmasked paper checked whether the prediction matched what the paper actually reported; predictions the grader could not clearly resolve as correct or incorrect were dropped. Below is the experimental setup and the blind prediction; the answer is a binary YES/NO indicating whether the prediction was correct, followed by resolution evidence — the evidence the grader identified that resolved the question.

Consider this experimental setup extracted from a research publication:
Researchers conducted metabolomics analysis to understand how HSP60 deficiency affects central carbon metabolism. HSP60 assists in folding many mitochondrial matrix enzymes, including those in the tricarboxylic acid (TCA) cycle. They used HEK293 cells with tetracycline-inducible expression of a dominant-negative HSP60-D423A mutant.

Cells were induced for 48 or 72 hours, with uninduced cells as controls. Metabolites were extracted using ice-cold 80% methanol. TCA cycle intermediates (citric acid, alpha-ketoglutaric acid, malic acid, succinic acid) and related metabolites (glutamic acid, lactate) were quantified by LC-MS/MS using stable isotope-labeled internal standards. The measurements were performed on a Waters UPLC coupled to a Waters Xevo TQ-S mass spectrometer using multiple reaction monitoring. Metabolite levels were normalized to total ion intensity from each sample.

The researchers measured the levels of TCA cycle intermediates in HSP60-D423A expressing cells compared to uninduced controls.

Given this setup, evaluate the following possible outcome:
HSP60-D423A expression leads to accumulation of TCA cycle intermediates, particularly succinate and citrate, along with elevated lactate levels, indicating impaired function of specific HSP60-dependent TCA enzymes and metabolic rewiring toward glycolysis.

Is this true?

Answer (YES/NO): NO